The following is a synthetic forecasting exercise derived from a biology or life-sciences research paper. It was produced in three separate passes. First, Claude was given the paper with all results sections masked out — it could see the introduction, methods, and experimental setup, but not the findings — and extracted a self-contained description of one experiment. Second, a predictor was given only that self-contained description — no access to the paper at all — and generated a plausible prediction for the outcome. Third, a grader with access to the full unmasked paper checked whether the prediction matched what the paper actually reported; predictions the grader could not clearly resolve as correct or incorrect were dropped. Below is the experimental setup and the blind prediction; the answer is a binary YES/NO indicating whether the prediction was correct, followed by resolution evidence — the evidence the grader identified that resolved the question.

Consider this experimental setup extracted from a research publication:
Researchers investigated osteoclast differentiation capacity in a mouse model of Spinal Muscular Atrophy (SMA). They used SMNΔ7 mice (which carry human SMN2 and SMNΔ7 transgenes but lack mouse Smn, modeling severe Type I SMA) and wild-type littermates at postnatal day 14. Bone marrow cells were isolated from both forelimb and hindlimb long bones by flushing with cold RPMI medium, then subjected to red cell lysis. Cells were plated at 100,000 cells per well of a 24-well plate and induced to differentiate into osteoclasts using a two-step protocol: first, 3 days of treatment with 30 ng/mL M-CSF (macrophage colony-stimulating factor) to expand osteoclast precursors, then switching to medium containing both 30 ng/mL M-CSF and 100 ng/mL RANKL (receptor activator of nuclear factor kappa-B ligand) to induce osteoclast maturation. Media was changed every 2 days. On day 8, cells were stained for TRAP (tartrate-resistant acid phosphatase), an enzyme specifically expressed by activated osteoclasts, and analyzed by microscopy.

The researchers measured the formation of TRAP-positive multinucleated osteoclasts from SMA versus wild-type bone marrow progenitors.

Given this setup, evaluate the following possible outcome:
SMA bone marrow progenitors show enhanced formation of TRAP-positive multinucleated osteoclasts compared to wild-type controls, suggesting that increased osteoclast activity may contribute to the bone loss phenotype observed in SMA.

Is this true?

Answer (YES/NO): NO